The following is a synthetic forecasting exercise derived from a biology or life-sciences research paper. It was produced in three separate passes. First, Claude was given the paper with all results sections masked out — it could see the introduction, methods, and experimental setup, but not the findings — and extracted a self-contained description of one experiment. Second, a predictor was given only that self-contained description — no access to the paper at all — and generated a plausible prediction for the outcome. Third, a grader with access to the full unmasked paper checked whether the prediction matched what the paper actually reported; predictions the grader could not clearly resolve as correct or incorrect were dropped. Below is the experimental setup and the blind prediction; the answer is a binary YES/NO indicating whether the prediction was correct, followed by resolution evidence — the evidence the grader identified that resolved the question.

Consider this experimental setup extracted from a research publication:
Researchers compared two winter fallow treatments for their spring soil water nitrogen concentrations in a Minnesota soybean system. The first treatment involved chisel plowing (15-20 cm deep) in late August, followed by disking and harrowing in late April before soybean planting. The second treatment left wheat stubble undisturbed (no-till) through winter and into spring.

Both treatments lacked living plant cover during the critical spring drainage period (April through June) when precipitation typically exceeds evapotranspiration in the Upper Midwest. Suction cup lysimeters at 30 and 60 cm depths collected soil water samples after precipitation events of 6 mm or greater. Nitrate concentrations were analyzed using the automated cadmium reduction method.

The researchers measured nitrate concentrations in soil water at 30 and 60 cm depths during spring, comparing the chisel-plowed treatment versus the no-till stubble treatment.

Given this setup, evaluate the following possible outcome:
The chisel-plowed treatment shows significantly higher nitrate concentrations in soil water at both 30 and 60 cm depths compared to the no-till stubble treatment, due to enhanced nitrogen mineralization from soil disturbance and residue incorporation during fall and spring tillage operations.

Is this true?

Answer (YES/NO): NO